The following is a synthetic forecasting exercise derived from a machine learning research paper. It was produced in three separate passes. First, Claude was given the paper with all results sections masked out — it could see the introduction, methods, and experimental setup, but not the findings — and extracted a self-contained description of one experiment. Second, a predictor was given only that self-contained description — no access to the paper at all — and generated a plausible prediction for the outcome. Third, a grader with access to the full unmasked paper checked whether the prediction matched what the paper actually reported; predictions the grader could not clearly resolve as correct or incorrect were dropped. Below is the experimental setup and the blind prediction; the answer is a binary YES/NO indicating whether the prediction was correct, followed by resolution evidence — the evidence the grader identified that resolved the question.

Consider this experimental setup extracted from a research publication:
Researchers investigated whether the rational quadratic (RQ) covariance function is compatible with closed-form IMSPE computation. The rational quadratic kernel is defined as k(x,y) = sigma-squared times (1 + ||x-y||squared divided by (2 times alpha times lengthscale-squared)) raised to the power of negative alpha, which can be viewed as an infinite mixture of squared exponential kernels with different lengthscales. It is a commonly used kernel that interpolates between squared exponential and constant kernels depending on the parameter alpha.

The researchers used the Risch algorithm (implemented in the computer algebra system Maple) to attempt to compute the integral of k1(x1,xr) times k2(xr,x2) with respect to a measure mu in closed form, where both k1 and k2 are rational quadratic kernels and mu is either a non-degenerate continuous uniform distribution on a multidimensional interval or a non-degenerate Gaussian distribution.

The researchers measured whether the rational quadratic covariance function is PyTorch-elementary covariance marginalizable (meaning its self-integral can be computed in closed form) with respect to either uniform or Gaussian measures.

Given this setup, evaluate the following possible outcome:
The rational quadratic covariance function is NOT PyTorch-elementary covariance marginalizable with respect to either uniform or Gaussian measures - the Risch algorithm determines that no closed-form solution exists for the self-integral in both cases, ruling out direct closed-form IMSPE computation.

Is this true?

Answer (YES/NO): YES